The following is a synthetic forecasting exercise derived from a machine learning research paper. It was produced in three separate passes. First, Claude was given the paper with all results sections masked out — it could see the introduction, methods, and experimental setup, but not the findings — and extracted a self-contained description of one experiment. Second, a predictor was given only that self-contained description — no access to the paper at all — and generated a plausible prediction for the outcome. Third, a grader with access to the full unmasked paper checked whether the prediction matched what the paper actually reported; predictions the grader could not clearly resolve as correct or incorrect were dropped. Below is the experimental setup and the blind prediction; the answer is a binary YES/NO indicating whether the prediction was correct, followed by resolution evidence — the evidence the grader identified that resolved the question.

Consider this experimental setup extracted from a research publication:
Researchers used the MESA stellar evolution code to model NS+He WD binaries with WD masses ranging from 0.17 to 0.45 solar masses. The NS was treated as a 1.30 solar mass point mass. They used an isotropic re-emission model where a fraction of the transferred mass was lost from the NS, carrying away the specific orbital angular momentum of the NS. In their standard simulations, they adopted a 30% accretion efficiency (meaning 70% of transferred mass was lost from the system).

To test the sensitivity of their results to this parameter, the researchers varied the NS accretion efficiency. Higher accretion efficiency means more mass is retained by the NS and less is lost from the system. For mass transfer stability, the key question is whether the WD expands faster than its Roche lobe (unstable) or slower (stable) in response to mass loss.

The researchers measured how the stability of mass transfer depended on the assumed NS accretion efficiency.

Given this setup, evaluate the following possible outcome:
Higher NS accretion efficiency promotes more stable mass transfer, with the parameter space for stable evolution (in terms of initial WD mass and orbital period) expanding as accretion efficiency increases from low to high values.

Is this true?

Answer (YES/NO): NO